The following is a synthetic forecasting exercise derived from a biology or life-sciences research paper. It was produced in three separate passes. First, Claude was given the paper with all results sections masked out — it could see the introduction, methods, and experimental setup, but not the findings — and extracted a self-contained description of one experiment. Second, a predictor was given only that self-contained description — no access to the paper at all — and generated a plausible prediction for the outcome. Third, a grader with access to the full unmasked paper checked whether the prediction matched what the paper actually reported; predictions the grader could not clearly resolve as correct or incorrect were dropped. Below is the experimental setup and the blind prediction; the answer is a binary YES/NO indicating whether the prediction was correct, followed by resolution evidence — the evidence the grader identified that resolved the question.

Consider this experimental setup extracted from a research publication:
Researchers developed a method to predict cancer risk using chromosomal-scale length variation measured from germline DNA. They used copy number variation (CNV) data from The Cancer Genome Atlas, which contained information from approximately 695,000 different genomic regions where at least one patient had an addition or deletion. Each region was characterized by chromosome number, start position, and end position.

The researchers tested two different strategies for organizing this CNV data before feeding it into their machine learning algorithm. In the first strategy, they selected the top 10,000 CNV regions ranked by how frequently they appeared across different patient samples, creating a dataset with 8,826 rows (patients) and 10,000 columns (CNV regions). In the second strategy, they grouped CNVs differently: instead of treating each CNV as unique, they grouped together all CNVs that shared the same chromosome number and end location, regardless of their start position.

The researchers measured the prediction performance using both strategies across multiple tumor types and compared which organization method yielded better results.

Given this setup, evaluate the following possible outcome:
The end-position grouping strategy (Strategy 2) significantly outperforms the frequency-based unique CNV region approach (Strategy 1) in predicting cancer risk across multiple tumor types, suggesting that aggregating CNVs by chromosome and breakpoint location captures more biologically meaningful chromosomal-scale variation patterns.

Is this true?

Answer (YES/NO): NO